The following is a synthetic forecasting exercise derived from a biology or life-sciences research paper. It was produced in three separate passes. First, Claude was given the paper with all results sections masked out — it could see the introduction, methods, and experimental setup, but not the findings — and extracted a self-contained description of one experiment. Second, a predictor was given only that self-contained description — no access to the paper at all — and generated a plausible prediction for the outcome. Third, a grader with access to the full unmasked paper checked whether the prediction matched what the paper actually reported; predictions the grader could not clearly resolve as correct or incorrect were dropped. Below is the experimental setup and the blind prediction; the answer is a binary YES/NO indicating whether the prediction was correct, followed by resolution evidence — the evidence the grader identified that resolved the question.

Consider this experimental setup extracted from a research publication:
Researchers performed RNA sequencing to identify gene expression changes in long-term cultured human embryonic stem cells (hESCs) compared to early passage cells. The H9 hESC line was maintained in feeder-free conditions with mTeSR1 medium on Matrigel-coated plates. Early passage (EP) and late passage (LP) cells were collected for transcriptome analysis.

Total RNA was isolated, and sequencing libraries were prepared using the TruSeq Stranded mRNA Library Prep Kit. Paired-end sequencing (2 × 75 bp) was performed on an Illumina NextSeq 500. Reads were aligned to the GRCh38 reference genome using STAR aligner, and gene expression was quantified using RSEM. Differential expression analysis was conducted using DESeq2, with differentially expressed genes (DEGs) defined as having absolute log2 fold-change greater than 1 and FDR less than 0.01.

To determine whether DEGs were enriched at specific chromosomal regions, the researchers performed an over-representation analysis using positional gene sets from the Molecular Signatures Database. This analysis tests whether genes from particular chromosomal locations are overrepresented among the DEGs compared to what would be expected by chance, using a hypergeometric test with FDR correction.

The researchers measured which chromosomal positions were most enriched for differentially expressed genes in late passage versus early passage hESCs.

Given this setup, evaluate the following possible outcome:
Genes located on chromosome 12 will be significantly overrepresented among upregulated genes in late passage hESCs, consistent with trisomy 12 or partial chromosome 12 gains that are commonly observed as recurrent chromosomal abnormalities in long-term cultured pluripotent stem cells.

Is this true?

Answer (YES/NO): NO